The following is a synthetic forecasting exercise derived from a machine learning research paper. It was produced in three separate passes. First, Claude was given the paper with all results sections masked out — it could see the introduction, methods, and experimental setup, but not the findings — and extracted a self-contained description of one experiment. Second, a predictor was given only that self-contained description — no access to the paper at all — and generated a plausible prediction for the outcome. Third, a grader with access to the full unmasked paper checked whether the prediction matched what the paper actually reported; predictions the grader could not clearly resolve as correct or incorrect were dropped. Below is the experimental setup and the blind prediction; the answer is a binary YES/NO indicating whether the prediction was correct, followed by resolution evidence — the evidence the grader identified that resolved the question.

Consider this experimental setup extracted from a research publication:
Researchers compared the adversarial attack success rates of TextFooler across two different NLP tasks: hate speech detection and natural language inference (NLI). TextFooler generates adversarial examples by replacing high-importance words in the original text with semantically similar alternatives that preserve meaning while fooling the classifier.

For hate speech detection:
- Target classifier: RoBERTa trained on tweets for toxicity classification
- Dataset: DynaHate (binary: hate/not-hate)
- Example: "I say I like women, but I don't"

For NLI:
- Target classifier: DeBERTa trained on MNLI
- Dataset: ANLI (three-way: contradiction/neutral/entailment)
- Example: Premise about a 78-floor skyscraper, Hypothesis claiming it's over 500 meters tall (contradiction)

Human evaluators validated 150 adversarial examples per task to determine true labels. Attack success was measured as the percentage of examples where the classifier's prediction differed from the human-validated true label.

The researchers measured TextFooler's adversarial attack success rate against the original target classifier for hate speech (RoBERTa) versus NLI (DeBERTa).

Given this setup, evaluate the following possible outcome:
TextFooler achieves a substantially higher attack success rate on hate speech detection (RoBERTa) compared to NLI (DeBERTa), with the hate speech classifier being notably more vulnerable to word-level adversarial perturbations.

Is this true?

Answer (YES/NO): YES